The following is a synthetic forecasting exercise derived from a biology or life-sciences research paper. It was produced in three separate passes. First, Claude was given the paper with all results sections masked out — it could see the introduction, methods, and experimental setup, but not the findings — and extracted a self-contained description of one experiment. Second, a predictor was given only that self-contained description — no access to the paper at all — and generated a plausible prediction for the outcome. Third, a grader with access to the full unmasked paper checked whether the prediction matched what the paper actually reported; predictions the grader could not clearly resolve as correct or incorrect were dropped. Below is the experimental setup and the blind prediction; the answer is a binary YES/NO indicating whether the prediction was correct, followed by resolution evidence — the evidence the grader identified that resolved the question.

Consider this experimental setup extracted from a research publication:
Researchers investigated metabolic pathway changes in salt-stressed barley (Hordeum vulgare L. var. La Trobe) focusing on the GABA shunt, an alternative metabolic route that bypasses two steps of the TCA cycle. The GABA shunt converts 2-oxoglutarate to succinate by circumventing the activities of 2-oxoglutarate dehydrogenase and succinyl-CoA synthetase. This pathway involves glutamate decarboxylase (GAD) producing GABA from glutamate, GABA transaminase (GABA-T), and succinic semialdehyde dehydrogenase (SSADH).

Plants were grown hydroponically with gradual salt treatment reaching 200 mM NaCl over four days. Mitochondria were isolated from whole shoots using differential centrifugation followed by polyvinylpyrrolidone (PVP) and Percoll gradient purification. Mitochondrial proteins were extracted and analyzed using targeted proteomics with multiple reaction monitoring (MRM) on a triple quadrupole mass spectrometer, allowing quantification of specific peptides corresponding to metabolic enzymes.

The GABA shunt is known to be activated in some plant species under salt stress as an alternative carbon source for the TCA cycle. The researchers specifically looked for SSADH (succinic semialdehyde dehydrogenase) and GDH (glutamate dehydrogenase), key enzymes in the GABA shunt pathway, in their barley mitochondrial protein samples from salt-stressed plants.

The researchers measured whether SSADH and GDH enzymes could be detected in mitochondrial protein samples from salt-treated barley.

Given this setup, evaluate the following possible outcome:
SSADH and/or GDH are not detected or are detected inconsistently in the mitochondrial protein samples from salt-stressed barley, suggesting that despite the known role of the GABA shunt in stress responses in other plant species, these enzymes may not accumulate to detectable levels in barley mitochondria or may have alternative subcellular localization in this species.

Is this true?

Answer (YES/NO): YES